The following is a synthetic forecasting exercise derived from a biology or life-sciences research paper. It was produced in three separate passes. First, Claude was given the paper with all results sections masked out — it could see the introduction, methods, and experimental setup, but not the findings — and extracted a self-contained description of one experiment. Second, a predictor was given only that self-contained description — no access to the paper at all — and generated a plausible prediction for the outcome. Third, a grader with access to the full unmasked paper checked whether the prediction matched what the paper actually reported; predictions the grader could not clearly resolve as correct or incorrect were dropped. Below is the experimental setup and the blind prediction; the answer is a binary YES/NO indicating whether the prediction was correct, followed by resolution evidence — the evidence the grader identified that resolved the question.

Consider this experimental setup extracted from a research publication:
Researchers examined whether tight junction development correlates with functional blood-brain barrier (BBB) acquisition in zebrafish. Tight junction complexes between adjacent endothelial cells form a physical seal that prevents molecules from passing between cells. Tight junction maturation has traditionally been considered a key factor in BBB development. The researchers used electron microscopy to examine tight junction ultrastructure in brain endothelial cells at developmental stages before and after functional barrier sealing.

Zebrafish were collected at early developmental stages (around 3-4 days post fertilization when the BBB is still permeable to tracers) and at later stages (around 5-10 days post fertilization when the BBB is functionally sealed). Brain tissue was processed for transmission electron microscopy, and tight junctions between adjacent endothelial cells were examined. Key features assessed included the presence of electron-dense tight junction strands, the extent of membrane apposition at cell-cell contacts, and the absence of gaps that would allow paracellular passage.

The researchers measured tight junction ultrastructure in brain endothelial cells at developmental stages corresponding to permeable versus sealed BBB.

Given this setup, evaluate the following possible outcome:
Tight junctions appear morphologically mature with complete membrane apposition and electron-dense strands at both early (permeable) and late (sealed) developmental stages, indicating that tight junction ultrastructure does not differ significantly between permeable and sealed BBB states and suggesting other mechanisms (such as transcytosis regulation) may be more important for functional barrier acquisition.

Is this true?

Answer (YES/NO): YES